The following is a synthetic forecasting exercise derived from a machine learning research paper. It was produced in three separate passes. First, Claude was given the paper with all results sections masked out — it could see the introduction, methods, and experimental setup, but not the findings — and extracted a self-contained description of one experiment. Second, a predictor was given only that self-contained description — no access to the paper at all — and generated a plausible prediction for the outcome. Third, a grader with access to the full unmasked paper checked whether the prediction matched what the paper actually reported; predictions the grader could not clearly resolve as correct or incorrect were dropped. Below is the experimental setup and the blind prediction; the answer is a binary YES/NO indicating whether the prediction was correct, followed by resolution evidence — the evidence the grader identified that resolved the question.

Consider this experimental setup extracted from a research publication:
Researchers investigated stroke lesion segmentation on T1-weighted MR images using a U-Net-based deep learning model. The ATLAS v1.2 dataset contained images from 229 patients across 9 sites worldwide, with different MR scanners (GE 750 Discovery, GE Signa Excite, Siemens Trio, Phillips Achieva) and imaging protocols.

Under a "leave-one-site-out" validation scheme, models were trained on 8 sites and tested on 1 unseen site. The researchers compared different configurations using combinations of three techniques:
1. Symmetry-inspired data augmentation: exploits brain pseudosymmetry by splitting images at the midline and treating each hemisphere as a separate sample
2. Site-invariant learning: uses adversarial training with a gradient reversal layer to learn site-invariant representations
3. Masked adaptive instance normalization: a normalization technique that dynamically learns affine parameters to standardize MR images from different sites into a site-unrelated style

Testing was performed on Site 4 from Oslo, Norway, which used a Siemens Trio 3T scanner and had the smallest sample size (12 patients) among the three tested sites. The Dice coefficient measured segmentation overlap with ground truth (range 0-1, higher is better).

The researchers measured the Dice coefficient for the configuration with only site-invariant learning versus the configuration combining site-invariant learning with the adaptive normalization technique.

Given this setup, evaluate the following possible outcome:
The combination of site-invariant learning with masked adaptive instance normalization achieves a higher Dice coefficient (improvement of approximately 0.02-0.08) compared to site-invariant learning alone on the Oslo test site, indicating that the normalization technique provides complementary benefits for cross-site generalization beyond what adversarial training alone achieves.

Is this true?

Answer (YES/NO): YES